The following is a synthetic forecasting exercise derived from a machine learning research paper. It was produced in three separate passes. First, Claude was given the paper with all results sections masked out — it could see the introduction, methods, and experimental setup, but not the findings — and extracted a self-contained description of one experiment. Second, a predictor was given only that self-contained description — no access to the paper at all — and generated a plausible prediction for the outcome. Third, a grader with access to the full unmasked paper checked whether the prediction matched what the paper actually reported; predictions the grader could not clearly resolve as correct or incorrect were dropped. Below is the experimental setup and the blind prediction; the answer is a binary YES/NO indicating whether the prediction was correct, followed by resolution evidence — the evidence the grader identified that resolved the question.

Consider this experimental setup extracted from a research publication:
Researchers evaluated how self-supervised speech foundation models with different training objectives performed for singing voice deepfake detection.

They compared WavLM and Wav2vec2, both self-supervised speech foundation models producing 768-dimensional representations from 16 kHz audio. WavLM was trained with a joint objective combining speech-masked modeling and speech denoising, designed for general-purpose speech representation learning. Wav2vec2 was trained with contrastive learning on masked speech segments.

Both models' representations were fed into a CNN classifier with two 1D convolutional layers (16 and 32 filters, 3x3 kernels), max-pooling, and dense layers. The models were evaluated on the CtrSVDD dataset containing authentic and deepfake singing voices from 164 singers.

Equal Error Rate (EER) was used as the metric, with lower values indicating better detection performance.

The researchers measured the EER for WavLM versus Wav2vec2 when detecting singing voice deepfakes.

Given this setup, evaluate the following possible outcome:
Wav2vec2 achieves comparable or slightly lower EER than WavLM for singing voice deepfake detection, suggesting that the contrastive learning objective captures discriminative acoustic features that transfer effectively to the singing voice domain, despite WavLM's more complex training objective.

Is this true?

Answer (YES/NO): NO